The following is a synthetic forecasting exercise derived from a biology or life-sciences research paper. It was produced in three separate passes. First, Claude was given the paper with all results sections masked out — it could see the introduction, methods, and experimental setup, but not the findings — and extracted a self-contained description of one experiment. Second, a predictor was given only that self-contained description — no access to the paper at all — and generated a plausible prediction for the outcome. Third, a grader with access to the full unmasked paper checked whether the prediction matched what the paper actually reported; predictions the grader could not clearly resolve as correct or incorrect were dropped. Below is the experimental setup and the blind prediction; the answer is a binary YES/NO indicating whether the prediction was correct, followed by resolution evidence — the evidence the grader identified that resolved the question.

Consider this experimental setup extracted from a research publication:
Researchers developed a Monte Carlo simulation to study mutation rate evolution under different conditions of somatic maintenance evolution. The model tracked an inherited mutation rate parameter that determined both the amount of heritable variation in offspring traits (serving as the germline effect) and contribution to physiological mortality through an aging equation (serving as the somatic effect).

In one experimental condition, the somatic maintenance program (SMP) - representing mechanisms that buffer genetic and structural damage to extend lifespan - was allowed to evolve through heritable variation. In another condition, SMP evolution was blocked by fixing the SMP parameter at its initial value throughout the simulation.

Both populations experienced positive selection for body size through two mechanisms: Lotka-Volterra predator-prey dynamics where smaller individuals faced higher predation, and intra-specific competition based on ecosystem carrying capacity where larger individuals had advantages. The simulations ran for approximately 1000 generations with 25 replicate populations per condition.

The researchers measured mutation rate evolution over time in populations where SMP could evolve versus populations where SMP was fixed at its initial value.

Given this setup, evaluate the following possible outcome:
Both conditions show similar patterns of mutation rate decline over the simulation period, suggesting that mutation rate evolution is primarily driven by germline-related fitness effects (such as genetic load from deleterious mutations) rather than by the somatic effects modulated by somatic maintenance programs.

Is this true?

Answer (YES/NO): NO